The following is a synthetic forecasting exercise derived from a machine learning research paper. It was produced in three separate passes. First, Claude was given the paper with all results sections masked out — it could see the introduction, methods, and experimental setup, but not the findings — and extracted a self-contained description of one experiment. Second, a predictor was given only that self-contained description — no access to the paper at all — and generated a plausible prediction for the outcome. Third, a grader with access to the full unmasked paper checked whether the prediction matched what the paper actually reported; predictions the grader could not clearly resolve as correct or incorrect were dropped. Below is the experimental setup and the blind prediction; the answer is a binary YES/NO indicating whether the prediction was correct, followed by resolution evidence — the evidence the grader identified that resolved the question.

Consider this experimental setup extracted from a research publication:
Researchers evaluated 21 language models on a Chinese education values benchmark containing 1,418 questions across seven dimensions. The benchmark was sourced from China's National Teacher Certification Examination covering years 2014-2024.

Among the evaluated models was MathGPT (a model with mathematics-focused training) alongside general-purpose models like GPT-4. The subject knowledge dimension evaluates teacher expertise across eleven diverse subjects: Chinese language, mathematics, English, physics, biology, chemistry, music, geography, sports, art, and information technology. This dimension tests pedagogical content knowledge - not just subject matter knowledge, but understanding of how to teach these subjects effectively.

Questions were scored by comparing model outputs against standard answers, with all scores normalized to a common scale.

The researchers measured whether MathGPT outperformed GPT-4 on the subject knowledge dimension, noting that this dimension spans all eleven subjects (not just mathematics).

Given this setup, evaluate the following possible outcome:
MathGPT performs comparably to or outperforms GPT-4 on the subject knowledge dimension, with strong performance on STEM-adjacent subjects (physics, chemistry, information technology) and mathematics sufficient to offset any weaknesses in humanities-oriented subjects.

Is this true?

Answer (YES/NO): YES